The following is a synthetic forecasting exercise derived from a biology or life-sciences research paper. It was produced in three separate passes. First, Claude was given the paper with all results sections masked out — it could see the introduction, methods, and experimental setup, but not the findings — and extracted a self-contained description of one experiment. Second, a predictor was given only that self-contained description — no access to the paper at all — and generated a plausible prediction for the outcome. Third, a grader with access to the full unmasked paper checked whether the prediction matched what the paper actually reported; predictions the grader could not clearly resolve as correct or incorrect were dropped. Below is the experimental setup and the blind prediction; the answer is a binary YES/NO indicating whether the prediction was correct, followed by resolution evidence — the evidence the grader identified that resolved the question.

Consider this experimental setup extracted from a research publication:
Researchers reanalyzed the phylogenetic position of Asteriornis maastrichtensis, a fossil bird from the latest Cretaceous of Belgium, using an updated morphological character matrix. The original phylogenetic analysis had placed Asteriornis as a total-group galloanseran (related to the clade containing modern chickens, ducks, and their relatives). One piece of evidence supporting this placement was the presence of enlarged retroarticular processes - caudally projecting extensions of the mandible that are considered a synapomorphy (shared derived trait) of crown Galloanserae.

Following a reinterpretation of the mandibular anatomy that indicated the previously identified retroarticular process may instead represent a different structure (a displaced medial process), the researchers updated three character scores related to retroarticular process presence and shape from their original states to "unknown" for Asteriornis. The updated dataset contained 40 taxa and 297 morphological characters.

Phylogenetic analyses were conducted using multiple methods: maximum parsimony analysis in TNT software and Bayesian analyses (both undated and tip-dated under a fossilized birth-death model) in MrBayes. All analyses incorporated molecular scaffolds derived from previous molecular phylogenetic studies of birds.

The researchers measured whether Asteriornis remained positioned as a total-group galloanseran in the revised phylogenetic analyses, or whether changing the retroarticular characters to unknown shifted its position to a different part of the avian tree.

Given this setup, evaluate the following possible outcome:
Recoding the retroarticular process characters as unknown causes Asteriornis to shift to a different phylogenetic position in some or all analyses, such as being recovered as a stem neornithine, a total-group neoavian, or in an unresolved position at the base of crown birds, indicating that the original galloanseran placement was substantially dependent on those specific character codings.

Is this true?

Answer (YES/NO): NO